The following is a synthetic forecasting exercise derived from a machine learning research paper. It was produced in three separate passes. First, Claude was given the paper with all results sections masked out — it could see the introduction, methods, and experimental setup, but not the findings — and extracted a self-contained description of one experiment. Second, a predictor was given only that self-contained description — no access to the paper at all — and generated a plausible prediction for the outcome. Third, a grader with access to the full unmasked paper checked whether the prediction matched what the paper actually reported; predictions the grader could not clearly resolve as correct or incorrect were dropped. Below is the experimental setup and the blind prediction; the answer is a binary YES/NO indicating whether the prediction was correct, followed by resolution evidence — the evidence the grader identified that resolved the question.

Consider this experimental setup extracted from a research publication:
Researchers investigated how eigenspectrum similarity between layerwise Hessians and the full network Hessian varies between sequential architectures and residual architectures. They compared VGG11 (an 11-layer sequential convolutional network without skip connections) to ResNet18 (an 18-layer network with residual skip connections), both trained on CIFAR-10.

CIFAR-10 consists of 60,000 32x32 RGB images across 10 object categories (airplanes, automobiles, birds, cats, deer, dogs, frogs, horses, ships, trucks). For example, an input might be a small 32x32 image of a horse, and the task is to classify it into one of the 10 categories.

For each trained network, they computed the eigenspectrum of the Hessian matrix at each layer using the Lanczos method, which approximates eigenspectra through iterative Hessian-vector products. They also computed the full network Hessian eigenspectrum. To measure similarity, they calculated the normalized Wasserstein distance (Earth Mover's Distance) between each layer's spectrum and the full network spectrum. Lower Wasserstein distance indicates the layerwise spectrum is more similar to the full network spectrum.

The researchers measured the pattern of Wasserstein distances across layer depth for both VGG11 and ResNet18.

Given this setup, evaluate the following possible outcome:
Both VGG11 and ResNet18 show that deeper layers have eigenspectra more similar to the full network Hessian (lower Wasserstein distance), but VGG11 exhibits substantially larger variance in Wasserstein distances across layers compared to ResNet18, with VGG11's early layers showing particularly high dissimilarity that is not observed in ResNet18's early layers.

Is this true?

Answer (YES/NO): NO